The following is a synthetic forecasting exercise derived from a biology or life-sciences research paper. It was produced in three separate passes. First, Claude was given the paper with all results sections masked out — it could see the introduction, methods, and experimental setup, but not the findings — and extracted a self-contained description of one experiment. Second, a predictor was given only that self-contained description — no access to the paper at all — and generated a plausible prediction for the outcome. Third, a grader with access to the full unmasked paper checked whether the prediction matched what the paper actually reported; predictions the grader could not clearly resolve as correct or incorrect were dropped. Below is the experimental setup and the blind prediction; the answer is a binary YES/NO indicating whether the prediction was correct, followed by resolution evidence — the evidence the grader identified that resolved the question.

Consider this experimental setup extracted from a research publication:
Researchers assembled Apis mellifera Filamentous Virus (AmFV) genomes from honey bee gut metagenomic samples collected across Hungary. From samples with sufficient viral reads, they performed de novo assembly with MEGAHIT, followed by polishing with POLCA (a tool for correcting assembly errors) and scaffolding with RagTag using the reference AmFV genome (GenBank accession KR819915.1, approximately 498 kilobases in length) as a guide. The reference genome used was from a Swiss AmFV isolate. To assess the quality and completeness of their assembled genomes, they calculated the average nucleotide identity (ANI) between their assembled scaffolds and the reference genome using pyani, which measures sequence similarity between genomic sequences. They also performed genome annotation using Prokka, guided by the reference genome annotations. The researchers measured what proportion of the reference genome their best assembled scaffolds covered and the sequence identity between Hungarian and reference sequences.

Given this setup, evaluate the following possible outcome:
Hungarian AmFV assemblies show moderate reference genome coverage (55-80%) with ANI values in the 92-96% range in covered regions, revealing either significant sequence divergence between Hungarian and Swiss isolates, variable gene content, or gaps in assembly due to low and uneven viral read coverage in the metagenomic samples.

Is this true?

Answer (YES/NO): NO